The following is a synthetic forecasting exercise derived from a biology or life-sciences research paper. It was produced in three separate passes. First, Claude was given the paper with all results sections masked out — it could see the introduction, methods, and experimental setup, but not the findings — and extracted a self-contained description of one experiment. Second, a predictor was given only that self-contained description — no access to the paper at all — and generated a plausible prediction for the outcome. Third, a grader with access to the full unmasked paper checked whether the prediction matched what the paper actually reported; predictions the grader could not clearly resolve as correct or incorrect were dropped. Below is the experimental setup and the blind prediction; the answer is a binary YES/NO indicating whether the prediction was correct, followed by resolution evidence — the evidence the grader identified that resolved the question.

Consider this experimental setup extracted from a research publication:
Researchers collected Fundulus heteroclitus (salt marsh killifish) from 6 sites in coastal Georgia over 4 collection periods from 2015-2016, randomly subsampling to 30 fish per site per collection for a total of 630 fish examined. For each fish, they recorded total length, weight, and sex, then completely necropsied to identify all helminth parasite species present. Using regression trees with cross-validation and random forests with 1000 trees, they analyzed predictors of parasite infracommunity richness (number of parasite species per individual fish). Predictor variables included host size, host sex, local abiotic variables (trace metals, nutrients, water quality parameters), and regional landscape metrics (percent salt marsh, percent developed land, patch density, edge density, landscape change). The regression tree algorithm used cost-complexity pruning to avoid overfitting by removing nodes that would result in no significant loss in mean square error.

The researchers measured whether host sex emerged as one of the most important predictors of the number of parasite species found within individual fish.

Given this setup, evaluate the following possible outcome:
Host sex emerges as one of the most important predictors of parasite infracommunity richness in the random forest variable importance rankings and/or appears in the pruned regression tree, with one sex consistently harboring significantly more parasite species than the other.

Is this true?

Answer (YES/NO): NO